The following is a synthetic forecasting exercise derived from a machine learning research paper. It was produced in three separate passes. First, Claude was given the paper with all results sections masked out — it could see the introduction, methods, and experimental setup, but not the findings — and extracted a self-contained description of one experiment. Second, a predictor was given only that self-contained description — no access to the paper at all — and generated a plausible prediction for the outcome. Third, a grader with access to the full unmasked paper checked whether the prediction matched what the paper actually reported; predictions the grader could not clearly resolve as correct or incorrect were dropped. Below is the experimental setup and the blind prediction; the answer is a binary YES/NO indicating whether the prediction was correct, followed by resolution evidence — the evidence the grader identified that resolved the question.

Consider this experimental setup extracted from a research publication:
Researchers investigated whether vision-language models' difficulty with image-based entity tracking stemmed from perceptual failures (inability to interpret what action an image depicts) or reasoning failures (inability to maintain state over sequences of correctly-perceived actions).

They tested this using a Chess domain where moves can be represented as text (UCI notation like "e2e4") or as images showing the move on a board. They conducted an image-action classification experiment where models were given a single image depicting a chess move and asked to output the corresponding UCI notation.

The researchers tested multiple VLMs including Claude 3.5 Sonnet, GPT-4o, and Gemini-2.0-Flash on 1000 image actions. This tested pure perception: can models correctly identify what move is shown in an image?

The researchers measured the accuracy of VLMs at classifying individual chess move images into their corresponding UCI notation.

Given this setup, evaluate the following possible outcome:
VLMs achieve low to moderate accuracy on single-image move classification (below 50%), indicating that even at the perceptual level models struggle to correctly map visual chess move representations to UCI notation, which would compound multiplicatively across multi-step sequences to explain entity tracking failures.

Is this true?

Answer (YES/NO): NO